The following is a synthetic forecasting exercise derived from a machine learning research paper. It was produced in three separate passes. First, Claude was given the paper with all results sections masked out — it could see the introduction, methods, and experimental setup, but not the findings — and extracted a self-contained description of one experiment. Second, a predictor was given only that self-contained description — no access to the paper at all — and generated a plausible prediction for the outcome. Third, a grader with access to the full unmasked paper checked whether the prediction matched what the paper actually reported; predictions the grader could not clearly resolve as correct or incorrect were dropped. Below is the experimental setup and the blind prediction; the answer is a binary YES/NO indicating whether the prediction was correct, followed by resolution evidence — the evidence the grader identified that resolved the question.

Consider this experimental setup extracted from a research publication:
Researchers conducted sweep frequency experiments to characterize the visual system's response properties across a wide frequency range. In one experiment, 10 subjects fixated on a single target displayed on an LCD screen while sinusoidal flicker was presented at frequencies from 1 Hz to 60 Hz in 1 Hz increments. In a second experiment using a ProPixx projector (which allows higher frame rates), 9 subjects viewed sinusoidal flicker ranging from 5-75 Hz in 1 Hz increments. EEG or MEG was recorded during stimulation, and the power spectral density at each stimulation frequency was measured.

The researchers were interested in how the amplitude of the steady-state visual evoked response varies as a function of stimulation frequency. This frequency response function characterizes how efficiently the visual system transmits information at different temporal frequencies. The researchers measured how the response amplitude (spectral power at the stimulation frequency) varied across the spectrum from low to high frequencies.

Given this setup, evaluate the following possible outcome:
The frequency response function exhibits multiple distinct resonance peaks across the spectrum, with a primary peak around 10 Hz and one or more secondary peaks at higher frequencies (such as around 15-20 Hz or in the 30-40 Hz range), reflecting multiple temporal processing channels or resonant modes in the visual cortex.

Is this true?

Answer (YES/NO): YES